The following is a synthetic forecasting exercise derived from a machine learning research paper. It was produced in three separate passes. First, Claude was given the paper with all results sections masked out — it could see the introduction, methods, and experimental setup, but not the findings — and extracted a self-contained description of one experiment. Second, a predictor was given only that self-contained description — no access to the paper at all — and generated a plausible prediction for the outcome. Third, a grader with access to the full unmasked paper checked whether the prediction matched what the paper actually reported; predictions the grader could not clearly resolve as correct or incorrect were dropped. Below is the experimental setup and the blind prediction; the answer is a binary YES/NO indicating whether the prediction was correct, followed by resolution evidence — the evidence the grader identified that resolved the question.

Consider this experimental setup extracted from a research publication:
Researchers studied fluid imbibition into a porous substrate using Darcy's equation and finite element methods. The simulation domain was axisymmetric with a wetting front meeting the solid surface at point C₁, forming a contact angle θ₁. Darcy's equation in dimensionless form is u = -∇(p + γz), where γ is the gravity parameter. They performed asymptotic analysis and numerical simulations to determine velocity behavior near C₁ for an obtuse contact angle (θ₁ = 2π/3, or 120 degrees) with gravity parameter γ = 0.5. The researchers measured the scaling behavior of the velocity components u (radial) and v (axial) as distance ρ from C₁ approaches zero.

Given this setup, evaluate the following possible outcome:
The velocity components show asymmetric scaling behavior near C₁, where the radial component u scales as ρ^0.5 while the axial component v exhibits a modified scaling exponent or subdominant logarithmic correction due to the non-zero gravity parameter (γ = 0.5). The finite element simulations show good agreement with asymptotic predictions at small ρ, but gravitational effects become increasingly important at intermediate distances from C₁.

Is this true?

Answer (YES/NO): NO